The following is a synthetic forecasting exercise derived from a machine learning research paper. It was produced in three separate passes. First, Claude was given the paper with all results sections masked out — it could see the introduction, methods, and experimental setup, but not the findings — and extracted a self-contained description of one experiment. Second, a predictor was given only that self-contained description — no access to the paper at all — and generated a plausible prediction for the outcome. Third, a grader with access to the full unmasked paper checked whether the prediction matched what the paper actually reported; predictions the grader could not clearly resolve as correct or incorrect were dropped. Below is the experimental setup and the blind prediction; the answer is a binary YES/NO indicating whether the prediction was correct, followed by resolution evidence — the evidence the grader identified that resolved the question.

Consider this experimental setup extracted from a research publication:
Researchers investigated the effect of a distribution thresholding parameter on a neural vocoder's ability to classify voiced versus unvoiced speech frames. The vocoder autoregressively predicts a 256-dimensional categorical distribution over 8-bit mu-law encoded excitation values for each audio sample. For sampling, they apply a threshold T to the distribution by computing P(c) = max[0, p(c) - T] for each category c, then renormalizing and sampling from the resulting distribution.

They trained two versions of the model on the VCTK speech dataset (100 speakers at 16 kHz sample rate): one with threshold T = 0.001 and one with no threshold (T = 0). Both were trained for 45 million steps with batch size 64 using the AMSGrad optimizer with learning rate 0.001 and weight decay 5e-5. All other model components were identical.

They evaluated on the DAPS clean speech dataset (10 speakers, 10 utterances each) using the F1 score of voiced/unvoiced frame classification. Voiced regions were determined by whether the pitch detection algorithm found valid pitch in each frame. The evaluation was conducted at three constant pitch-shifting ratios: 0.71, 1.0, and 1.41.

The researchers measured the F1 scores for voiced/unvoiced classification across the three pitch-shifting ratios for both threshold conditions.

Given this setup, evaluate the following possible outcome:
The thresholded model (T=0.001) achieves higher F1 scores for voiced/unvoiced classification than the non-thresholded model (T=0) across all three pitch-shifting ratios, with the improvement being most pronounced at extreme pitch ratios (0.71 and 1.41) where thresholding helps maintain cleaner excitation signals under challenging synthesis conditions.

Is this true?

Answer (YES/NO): NO